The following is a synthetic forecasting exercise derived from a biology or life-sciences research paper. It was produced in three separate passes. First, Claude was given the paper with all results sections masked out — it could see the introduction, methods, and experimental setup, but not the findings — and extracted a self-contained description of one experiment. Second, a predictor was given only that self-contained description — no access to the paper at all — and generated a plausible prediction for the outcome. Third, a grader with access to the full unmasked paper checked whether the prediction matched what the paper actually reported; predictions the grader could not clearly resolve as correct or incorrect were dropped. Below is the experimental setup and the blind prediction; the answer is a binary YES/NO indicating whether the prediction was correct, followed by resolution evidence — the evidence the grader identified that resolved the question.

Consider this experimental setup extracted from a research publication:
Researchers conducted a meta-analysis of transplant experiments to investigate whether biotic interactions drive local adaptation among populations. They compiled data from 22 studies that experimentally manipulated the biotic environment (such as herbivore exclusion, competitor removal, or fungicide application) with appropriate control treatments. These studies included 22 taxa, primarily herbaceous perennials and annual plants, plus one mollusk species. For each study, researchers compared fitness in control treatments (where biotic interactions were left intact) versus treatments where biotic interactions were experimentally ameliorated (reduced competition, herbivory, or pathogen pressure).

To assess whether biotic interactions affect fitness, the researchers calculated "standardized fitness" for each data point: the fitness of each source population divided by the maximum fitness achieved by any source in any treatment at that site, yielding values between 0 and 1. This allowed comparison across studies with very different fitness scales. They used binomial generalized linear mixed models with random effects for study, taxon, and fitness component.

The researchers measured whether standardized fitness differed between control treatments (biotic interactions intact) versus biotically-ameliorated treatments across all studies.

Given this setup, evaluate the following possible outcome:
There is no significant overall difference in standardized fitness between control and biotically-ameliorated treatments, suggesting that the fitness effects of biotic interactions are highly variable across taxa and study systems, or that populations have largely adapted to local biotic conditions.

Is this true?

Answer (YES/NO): NO